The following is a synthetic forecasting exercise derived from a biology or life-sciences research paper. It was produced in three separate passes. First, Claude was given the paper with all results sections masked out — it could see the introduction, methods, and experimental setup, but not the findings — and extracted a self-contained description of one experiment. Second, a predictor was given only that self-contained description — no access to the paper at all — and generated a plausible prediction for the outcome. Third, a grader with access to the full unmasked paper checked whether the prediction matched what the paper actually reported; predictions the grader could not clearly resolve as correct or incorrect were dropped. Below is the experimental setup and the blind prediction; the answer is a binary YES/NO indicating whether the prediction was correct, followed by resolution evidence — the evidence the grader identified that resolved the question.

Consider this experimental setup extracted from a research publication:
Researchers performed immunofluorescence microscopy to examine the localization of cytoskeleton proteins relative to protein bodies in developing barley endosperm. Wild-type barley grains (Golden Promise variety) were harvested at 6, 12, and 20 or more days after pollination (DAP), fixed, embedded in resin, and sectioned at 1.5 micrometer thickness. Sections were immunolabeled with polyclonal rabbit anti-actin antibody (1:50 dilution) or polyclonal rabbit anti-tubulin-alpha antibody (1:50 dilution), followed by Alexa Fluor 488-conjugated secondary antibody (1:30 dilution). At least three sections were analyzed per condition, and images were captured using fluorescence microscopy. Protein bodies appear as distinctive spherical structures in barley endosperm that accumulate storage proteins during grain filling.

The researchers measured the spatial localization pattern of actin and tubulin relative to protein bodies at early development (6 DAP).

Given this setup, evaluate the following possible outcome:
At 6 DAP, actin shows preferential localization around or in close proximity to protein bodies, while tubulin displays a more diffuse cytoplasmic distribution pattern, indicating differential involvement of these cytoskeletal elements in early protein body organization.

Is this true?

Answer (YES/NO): NO